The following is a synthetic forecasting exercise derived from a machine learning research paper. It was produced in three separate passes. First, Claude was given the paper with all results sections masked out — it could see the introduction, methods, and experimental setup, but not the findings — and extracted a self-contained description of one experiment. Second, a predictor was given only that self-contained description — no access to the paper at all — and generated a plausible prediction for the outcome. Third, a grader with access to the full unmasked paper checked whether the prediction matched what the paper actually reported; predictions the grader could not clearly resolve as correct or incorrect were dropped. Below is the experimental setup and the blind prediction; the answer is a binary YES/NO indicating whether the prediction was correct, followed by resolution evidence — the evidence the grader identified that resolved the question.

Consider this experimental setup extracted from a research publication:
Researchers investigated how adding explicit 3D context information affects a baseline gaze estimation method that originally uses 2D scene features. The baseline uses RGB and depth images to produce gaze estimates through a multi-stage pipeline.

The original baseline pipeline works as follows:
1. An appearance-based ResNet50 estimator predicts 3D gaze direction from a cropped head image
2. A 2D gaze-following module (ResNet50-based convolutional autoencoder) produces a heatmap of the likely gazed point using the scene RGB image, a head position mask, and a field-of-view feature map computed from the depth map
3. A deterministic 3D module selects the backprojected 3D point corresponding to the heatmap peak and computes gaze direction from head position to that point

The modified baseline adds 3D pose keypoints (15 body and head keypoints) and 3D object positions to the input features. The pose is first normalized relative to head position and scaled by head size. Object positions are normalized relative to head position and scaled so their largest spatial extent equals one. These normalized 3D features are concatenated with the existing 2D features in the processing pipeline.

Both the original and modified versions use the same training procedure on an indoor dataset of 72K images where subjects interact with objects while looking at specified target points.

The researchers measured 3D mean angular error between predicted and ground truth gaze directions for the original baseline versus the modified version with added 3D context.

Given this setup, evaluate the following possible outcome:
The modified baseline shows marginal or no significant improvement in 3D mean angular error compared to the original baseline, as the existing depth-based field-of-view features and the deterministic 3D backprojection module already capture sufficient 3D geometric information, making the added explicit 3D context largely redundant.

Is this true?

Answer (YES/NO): NO